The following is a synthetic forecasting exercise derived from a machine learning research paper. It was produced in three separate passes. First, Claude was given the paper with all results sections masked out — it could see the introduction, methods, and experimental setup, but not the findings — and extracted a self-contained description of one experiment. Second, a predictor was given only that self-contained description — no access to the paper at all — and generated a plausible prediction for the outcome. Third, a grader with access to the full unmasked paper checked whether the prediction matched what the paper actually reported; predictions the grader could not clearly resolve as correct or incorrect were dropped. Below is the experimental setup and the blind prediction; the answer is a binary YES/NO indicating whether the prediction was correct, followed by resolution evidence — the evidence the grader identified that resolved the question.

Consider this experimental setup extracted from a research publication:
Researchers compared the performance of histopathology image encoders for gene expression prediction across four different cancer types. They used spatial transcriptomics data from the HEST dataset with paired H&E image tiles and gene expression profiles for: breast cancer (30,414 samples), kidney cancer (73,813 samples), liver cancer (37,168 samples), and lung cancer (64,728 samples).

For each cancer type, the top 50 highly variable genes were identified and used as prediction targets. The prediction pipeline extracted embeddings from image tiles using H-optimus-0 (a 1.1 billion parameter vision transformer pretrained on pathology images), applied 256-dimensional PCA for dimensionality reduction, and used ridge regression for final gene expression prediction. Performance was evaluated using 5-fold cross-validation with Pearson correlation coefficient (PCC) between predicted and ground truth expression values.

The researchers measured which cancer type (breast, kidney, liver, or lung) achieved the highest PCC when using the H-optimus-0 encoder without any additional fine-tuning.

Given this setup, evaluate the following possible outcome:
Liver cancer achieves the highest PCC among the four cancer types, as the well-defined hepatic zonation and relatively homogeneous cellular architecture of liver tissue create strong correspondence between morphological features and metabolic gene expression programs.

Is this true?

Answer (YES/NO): NO